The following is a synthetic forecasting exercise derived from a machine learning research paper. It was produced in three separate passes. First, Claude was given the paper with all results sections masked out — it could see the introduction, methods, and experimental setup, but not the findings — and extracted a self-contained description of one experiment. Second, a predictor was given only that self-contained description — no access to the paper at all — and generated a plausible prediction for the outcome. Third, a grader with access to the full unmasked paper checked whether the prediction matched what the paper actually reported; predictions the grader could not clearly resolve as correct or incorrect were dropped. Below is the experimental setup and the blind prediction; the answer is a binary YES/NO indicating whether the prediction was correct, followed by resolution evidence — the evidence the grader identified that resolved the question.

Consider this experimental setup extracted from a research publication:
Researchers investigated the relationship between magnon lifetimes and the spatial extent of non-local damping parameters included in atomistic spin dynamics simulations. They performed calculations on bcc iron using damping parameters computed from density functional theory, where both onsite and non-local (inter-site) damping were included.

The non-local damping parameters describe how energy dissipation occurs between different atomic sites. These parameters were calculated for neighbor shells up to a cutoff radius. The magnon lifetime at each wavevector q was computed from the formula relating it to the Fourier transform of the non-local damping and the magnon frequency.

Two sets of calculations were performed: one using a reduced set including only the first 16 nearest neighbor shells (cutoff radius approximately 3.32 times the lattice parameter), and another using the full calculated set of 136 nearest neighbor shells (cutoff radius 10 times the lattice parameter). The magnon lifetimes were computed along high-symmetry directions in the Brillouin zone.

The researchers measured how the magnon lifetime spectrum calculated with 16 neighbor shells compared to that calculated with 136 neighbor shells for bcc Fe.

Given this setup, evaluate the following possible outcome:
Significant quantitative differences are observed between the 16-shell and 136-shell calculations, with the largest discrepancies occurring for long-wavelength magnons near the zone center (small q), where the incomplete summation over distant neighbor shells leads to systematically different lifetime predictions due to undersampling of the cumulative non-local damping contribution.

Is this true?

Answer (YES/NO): NO